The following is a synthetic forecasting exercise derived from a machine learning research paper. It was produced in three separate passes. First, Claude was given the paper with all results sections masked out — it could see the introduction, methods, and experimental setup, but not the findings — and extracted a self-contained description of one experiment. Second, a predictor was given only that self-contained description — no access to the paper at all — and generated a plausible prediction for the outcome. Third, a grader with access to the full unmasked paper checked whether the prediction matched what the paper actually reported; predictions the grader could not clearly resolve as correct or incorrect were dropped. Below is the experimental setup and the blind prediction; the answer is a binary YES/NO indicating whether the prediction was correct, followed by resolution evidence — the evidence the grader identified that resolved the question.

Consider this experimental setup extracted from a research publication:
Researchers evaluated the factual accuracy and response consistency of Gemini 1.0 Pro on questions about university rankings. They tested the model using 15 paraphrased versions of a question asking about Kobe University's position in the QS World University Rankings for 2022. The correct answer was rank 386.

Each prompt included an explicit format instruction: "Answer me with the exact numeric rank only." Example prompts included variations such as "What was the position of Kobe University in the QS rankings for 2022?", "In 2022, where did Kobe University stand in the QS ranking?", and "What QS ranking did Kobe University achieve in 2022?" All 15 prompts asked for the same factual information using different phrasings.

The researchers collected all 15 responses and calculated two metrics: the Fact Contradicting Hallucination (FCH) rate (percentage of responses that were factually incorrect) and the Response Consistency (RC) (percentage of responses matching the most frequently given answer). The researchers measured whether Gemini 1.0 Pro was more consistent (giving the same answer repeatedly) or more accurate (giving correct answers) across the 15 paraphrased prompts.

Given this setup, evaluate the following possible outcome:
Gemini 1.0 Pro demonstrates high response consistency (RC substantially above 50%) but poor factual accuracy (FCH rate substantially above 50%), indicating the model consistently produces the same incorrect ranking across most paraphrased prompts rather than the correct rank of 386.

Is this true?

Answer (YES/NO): NO